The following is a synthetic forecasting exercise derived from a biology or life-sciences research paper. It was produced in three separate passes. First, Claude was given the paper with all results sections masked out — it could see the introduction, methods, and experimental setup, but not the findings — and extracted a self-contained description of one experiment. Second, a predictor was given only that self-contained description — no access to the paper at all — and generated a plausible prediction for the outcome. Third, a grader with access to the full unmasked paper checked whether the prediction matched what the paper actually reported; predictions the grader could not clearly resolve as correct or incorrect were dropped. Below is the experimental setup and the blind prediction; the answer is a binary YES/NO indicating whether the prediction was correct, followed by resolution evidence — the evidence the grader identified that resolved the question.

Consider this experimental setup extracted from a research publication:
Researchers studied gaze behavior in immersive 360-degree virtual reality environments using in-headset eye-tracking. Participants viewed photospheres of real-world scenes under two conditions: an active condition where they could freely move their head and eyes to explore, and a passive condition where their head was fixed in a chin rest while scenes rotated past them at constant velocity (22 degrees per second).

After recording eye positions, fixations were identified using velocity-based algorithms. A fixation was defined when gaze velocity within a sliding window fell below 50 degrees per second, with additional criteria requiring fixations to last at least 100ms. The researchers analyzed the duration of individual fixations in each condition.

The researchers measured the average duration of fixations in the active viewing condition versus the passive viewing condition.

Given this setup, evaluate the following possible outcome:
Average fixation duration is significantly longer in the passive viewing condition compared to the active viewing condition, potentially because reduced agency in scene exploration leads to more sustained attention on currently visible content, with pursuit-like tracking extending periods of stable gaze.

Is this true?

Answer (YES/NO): YES